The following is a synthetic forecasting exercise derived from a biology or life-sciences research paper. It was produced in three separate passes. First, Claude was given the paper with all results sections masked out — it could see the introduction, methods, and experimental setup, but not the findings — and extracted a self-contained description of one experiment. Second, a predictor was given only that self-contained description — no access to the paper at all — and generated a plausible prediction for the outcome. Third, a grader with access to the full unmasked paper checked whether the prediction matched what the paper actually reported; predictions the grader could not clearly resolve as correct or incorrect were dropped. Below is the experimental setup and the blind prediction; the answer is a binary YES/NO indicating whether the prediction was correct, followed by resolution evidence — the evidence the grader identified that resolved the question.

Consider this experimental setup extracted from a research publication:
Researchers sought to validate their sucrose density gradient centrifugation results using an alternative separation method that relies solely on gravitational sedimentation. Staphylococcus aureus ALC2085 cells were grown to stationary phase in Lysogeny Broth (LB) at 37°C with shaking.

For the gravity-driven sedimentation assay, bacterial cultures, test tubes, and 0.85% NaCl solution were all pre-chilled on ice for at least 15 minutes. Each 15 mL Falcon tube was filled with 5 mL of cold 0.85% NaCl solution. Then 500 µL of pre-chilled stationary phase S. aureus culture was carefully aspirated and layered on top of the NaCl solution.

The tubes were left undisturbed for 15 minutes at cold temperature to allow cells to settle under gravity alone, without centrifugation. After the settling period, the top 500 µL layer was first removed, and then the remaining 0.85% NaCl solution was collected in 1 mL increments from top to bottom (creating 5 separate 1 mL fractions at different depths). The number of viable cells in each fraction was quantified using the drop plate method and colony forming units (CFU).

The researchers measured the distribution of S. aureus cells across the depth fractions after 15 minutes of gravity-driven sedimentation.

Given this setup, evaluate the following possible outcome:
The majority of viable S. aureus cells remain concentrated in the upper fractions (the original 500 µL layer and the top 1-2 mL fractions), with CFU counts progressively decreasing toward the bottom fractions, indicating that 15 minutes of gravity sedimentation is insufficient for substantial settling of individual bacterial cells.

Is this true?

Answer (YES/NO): NO